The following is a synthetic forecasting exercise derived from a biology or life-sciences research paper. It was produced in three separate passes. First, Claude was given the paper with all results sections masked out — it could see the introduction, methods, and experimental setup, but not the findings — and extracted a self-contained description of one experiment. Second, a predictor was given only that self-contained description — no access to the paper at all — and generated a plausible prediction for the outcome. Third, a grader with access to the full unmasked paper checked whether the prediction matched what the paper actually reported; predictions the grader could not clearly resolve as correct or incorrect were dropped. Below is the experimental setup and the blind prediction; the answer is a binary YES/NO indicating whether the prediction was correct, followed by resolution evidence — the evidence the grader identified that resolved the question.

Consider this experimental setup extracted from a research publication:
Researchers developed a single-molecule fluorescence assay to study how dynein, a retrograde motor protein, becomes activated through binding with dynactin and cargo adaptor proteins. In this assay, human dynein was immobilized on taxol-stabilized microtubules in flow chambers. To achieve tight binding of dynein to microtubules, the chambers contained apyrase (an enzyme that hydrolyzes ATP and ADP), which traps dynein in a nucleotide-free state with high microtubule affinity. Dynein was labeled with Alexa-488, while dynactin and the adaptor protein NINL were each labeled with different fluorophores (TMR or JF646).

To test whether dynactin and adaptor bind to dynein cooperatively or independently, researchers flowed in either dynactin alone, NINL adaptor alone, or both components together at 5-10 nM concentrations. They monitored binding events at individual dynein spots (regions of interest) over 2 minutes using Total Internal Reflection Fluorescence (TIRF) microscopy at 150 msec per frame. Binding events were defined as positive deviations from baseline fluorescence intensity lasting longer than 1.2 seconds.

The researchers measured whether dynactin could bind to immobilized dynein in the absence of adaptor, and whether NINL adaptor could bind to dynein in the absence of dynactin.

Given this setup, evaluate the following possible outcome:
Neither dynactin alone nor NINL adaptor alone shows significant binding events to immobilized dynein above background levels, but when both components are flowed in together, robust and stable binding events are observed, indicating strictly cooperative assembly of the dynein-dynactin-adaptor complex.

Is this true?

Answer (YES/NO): NO